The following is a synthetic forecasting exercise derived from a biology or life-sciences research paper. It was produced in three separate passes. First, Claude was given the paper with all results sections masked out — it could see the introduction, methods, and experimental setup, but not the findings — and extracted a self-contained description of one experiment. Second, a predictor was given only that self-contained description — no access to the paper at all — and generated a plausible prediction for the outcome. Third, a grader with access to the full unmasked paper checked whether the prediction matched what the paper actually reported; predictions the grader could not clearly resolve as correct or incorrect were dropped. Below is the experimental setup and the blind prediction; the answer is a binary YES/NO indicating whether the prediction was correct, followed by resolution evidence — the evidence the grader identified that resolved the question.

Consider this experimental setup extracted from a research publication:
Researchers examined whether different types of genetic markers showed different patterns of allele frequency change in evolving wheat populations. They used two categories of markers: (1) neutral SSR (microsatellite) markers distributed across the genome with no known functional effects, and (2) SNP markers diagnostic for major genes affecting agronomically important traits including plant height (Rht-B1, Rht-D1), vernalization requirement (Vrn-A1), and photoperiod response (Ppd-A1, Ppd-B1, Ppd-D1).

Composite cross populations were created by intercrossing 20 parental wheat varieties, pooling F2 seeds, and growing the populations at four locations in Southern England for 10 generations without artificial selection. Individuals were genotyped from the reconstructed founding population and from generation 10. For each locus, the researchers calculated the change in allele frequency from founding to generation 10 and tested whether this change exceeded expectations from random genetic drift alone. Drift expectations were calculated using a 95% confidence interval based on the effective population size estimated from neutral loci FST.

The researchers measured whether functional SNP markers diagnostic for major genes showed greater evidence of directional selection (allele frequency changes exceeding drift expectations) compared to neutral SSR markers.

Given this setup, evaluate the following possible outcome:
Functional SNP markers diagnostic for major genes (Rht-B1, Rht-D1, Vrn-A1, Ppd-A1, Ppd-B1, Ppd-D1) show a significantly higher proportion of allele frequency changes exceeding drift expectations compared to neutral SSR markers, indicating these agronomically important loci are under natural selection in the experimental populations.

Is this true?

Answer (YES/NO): YES